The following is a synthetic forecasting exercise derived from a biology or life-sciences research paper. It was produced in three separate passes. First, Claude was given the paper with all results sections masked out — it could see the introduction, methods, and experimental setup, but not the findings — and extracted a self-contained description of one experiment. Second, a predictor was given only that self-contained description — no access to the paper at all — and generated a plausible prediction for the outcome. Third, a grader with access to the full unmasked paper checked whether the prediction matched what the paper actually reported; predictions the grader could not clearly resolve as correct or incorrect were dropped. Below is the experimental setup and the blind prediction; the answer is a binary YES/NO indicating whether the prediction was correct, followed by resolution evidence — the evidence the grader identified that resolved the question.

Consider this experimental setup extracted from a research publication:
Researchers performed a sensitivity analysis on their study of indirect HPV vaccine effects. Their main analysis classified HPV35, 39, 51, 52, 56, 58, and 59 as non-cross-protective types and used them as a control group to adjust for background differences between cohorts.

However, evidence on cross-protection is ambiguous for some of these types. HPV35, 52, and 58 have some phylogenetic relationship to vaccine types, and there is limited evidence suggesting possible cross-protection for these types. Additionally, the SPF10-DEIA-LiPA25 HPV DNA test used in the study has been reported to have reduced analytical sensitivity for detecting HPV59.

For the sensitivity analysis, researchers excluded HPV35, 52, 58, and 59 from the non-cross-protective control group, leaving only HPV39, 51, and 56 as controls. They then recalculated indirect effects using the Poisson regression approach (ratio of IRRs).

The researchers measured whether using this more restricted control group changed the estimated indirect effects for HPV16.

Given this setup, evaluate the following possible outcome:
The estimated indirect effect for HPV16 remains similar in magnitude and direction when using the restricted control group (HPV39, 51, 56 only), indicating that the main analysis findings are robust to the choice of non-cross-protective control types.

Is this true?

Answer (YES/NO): YES